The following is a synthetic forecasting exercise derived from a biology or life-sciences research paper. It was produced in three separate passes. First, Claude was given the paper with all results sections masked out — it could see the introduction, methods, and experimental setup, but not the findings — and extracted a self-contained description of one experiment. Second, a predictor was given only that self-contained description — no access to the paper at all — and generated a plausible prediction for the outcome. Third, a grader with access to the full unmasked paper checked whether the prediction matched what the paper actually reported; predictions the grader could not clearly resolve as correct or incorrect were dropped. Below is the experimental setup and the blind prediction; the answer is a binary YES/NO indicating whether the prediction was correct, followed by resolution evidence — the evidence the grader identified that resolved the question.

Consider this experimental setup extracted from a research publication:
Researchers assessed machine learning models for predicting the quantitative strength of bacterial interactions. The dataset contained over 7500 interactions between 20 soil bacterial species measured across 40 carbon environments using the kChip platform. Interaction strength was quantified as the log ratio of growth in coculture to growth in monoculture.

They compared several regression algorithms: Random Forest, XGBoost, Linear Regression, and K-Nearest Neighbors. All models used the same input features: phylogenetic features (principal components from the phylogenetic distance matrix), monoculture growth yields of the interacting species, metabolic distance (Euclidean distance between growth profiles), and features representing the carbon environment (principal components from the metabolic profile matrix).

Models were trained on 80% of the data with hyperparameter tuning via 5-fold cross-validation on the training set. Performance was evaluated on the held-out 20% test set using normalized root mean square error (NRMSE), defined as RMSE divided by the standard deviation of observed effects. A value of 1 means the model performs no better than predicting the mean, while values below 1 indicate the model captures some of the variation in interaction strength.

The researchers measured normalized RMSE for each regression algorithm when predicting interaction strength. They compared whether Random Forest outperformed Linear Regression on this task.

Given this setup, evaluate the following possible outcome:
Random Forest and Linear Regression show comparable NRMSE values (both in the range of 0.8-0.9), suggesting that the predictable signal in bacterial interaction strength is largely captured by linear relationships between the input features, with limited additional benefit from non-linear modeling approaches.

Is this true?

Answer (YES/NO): NO